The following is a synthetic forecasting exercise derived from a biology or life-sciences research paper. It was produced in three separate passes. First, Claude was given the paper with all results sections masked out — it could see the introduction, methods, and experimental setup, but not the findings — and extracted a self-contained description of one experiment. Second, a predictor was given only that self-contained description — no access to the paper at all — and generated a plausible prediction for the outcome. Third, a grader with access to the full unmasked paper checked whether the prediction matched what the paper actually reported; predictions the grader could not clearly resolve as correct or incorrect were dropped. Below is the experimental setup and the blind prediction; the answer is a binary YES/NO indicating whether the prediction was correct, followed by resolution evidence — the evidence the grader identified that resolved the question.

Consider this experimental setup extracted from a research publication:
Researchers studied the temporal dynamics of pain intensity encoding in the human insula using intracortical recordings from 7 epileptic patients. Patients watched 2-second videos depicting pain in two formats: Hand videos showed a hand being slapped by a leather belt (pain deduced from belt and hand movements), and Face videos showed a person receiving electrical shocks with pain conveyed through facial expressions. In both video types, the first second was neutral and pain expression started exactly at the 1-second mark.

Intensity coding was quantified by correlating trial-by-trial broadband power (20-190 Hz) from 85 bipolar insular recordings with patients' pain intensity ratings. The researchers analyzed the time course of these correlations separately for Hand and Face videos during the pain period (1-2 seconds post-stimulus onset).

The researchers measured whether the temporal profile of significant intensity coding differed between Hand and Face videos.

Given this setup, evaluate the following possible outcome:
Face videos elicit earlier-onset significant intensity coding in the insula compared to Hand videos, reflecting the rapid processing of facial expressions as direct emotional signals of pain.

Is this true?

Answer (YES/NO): NO